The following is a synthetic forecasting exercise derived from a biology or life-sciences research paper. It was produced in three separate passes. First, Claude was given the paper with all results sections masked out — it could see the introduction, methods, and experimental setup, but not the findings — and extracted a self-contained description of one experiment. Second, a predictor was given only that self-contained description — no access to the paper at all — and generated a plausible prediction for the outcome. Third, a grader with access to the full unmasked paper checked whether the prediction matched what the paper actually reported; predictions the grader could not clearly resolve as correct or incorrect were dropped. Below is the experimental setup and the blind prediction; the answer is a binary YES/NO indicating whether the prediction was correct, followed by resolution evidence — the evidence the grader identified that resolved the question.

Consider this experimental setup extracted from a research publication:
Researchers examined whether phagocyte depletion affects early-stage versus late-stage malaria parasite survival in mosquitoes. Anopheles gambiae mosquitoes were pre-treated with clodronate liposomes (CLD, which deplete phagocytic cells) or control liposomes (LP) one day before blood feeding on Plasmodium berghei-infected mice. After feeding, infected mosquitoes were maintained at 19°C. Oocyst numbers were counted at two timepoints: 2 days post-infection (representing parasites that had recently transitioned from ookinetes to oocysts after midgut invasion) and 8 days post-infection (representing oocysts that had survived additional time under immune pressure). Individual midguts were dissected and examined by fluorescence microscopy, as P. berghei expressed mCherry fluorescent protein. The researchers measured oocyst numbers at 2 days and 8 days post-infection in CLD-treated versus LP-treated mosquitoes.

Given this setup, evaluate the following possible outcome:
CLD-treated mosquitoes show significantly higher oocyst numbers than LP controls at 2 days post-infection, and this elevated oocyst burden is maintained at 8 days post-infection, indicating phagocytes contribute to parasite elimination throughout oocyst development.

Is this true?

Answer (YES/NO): YES